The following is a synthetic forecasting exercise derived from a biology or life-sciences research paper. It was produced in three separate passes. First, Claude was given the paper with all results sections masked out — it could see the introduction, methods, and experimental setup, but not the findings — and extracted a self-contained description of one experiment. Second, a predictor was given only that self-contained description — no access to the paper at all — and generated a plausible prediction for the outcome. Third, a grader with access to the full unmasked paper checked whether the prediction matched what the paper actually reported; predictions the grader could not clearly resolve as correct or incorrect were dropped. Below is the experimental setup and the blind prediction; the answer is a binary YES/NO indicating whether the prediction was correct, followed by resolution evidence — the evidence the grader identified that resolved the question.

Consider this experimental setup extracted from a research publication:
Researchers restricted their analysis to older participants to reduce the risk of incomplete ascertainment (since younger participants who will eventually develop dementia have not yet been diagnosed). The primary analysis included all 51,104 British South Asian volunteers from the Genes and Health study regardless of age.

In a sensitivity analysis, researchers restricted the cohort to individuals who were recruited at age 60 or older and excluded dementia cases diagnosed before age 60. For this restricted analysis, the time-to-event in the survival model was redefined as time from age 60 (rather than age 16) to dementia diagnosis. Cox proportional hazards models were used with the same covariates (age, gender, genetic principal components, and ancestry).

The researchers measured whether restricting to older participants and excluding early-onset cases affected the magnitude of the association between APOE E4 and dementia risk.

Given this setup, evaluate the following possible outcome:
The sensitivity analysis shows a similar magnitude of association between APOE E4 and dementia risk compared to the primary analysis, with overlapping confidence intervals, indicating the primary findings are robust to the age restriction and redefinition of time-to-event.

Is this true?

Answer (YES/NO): YES